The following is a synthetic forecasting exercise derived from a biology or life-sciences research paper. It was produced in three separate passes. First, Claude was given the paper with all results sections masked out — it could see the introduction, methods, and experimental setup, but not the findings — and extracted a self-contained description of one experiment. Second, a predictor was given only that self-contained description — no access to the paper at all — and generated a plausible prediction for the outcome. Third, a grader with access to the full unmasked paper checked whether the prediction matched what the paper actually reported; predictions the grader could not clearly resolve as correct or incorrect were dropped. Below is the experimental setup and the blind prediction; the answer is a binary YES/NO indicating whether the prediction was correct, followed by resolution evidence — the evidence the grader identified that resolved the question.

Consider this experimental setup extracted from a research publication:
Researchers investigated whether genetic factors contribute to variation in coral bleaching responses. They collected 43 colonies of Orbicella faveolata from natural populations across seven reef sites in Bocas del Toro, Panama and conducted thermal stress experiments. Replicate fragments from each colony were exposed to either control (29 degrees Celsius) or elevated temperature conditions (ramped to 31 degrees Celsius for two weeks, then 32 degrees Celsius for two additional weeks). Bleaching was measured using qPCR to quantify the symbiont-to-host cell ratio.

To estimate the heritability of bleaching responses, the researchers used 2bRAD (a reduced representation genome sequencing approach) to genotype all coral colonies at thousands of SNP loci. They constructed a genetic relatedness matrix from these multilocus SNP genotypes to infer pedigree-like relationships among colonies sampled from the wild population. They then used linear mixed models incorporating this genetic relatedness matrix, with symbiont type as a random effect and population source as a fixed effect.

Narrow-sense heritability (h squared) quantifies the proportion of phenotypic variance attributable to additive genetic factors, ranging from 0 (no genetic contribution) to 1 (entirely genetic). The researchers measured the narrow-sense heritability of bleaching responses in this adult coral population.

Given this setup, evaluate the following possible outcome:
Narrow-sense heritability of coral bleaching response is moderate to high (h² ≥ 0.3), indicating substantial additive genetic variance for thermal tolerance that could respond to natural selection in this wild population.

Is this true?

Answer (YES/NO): YES